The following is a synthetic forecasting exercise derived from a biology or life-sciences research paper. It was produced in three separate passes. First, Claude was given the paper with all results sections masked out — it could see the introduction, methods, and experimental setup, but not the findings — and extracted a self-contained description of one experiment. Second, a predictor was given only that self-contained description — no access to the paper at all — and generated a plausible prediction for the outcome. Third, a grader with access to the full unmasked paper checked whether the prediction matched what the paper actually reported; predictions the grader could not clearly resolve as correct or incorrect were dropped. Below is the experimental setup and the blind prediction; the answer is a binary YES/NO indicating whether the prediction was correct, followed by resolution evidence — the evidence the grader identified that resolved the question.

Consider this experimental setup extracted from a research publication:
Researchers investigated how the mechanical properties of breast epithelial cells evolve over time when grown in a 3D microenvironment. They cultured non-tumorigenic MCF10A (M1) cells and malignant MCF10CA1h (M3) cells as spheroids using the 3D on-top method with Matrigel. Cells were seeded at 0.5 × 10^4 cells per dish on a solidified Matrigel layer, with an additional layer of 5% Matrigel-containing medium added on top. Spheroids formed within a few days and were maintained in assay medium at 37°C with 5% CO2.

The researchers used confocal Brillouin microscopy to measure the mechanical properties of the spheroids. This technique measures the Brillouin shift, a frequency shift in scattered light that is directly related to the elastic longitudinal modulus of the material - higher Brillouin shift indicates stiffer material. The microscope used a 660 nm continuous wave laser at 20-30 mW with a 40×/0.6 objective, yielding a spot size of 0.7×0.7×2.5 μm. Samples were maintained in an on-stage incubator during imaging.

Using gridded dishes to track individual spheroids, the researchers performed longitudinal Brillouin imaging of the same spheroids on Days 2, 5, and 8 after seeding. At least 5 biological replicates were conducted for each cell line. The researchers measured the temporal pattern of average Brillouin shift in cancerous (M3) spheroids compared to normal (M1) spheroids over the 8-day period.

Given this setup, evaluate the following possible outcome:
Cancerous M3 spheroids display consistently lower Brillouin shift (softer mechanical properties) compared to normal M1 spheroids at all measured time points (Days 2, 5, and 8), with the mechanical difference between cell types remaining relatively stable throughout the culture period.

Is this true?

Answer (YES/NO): NO